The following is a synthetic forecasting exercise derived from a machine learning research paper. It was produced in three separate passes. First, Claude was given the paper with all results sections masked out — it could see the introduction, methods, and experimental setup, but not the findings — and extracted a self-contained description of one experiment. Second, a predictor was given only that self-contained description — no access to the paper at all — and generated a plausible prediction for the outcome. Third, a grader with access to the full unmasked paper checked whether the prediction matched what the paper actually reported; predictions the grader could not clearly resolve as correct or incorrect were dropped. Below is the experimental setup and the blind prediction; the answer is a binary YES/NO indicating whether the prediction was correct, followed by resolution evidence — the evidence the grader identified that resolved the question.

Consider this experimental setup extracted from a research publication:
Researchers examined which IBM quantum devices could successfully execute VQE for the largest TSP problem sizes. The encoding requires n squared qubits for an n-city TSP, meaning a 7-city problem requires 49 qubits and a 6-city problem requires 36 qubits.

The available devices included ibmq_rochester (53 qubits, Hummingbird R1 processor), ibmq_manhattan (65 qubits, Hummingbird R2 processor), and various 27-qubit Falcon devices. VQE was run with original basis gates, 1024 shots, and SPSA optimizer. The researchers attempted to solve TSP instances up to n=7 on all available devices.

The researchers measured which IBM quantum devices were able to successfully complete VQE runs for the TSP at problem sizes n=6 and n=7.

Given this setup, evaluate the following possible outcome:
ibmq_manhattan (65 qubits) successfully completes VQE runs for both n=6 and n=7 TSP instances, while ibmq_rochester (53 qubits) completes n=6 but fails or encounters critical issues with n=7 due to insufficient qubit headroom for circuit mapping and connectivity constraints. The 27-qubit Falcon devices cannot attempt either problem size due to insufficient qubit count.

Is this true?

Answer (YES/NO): YES